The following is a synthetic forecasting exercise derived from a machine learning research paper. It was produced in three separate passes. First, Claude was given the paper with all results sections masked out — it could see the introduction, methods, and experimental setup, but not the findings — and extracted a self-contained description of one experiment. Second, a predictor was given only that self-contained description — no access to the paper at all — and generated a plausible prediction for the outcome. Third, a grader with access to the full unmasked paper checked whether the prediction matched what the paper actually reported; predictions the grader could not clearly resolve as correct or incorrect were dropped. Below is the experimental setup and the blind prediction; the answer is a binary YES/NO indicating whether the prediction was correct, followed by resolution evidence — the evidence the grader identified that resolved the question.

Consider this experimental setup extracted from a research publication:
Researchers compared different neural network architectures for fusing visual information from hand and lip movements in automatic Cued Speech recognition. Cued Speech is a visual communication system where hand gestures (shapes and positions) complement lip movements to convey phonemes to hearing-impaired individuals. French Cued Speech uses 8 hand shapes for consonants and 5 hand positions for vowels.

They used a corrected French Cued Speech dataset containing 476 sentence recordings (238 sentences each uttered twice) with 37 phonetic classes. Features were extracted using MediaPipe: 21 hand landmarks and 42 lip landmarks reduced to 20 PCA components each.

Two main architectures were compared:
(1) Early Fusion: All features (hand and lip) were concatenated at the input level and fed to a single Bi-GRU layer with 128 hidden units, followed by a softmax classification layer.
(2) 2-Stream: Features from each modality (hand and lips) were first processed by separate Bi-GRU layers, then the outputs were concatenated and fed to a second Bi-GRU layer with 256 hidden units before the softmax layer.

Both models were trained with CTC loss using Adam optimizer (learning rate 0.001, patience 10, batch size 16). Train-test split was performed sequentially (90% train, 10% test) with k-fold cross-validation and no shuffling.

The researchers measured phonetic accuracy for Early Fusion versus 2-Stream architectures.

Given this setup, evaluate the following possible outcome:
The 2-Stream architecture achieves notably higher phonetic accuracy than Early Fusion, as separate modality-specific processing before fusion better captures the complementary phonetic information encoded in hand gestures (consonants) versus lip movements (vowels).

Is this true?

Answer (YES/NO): YES